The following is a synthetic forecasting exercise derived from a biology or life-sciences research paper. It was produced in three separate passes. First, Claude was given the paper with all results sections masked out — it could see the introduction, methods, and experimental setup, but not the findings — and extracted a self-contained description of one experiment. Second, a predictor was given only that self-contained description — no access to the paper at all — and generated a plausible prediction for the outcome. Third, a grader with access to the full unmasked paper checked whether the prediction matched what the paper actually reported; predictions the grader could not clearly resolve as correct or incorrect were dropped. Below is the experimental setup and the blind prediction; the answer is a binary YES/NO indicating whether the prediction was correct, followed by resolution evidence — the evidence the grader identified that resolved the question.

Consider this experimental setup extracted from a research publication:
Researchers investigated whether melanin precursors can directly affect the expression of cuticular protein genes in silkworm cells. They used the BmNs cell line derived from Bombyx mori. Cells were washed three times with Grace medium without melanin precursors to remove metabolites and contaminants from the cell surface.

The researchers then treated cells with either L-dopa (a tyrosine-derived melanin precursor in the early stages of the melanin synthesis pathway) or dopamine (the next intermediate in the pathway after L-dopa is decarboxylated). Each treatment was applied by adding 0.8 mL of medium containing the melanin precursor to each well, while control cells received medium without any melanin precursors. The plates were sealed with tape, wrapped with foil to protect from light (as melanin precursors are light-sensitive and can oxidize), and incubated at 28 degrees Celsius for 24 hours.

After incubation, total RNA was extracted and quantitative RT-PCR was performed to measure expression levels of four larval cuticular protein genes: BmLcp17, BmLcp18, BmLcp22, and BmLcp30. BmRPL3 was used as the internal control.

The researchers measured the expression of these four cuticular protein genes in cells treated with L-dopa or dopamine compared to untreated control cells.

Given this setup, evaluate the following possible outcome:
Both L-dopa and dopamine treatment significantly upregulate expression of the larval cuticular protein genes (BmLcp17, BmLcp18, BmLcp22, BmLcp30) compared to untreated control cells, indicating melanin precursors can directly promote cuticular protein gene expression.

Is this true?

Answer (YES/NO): YES